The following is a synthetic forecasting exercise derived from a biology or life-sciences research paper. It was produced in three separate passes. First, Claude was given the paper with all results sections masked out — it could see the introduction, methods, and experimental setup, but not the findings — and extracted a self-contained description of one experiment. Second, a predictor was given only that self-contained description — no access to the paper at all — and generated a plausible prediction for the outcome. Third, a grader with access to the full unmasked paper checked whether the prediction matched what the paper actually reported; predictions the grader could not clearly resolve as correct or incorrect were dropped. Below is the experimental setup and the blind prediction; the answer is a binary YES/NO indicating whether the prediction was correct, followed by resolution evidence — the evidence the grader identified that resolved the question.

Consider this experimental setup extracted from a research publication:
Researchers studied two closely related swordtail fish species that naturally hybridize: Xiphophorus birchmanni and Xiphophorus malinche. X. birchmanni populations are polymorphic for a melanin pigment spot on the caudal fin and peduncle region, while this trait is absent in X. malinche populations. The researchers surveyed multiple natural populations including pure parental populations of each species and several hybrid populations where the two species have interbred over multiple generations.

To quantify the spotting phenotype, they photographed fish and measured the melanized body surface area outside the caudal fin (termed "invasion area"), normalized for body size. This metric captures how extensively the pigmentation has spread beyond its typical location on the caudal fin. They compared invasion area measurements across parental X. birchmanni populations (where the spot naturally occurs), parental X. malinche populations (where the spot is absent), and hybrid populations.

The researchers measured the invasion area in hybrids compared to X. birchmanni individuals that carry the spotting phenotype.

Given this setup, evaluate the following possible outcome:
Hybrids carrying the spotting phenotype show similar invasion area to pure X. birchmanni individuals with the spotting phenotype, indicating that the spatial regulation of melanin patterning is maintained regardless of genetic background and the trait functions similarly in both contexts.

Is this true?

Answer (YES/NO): NO